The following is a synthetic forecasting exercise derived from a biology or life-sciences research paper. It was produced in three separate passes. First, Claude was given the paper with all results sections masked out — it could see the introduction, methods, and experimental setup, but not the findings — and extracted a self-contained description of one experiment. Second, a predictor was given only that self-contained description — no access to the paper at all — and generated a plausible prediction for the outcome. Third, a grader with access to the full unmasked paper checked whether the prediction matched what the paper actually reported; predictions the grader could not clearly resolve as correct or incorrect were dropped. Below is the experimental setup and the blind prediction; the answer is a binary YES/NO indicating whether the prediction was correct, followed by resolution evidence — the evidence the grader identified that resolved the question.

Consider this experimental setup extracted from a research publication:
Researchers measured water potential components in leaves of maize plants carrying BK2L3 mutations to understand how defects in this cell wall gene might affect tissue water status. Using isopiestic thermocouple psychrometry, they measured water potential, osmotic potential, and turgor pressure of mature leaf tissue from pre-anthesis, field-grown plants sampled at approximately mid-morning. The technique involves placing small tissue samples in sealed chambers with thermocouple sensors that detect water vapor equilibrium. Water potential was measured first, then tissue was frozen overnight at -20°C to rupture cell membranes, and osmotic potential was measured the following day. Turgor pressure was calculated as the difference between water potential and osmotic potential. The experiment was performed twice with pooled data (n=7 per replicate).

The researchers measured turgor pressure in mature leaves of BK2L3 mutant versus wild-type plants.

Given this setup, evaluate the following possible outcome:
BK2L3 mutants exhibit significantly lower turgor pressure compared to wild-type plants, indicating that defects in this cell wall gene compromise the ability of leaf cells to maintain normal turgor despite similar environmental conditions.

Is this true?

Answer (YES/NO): NO